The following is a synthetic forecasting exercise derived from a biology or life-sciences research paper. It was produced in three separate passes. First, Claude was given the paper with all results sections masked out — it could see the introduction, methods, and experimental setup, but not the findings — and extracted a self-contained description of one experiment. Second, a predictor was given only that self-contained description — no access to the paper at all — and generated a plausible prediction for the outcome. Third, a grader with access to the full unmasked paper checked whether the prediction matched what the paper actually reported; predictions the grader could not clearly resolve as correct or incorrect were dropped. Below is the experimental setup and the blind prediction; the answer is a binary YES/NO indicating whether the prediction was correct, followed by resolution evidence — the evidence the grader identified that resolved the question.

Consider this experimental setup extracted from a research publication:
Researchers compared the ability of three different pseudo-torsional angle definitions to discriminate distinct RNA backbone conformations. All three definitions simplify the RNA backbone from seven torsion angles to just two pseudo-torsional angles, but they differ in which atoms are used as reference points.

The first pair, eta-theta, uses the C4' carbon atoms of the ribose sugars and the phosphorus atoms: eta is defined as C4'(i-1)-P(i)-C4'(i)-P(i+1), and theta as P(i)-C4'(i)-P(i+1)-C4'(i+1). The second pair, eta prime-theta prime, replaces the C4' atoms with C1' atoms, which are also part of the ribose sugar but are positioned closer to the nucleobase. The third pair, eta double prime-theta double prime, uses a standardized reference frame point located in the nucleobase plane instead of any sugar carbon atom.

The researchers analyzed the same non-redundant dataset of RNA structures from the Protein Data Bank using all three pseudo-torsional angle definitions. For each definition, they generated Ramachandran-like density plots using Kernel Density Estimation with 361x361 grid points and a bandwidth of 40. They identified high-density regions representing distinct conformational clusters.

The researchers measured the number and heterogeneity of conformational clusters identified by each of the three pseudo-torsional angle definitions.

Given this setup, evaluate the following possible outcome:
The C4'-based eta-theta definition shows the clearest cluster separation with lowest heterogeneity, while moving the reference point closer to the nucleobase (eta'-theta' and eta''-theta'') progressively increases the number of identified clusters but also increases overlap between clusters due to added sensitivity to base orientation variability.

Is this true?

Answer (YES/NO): NO